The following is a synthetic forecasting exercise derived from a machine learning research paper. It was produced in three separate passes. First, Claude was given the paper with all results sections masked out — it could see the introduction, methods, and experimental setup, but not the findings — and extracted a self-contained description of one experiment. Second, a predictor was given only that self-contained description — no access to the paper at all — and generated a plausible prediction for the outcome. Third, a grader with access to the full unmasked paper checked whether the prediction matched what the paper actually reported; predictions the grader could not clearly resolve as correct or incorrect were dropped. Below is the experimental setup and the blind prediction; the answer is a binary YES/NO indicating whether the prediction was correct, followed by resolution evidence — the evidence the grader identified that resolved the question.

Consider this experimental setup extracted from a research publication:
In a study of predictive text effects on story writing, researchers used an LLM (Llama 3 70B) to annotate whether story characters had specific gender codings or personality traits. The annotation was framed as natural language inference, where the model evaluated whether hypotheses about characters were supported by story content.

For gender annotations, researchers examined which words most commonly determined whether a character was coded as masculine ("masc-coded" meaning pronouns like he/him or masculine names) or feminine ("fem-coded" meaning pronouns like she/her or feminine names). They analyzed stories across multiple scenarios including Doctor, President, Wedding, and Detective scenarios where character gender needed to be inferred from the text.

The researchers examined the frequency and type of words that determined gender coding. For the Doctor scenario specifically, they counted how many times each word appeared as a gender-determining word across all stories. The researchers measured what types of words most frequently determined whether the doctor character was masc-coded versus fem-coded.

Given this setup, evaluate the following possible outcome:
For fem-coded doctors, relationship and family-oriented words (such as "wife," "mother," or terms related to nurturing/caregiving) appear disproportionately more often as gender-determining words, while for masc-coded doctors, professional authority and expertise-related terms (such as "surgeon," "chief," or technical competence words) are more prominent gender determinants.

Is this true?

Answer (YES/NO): NO